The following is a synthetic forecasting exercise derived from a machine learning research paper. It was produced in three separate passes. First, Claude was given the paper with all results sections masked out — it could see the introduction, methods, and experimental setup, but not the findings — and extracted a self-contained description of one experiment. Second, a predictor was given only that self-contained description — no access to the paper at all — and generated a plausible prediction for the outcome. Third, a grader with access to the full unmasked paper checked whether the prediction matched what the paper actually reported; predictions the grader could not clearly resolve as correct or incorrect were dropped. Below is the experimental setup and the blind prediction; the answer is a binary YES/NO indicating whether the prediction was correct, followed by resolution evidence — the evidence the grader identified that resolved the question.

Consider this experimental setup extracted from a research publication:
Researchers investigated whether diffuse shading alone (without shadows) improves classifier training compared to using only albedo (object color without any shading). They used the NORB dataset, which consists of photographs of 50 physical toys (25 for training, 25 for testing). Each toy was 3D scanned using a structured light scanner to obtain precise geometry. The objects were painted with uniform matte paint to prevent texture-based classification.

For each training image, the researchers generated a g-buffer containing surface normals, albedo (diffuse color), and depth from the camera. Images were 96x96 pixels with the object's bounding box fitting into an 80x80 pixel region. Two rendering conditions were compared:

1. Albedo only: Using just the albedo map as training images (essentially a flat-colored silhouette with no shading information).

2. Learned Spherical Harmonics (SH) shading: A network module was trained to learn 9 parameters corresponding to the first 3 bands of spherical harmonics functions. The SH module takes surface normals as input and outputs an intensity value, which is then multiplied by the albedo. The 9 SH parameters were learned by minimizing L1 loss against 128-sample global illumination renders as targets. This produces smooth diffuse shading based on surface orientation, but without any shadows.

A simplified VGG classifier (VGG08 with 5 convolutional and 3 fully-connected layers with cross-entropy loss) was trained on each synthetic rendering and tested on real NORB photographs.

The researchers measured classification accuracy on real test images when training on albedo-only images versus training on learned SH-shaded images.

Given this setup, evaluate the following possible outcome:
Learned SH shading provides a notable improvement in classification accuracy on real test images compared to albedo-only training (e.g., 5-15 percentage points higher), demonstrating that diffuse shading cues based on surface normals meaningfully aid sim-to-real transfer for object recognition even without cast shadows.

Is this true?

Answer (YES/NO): NO